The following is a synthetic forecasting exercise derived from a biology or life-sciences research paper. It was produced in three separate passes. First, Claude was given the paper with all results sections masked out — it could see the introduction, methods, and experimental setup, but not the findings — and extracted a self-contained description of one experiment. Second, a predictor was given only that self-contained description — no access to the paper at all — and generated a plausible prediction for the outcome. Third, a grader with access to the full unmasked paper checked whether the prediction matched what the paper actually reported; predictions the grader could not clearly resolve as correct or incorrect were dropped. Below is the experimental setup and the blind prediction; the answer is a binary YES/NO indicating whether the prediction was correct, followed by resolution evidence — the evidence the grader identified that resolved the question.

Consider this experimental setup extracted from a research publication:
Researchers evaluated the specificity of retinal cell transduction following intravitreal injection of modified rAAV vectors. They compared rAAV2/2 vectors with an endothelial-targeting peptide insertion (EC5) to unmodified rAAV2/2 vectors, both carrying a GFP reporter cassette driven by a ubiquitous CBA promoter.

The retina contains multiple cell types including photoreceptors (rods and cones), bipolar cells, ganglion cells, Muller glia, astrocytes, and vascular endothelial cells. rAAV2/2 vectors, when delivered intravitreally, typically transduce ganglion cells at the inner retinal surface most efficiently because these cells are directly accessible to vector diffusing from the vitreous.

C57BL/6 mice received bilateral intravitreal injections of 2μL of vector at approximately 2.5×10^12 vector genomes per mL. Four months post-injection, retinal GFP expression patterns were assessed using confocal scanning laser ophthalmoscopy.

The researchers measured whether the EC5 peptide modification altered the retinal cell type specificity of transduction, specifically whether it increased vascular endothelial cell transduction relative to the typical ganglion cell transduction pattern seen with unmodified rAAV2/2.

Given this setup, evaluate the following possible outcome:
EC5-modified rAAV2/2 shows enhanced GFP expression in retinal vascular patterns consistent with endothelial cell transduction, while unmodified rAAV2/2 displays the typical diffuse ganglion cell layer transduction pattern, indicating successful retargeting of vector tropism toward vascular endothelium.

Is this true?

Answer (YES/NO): NO